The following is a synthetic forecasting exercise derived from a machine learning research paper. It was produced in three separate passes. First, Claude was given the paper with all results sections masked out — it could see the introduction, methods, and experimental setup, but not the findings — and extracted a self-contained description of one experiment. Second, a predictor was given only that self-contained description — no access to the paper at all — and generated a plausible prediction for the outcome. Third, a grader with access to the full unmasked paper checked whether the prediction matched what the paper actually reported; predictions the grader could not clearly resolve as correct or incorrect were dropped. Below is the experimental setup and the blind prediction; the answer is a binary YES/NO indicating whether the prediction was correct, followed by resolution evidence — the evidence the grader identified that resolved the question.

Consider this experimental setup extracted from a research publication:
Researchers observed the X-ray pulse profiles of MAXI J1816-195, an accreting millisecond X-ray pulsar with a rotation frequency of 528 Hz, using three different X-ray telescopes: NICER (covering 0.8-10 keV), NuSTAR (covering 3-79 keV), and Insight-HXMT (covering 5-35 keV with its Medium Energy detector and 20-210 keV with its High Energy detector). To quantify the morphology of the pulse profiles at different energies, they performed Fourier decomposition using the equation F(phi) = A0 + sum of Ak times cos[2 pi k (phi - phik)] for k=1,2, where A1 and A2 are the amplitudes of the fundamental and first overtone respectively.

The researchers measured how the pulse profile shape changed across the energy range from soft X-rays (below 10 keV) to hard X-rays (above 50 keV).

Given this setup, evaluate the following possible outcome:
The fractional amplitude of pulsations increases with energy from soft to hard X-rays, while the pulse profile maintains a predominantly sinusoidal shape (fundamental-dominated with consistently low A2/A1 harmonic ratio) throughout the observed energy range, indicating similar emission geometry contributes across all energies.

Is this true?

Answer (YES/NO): NO